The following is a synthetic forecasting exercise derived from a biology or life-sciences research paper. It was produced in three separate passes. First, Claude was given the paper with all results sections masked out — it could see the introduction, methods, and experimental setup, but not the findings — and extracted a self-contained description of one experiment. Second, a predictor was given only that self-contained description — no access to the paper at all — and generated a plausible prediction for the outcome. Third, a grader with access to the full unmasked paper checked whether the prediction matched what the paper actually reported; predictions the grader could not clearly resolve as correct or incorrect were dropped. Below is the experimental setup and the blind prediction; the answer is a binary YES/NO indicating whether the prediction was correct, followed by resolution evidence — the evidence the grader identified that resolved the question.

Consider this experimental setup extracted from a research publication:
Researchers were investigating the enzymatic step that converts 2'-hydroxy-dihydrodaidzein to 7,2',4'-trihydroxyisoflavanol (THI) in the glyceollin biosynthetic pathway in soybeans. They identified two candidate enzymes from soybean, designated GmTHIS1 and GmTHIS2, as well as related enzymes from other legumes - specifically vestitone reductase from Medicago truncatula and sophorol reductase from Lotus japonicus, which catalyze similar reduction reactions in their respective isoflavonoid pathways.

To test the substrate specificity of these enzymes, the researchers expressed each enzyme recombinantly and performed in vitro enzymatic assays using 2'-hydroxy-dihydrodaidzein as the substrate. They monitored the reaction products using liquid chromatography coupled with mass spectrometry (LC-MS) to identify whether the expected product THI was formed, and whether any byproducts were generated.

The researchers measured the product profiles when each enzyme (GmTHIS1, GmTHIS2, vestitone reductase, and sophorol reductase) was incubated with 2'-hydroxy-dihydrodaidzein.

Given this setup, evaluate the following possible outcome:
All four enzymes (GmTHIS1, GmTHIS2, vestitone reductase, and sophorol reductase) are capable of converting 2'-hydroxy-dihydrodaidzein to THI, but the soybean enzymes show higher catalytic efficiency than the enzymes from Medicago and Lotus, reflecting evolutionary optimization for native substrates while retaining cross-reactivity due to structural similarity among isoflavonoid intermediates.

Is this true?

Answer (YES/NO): NO